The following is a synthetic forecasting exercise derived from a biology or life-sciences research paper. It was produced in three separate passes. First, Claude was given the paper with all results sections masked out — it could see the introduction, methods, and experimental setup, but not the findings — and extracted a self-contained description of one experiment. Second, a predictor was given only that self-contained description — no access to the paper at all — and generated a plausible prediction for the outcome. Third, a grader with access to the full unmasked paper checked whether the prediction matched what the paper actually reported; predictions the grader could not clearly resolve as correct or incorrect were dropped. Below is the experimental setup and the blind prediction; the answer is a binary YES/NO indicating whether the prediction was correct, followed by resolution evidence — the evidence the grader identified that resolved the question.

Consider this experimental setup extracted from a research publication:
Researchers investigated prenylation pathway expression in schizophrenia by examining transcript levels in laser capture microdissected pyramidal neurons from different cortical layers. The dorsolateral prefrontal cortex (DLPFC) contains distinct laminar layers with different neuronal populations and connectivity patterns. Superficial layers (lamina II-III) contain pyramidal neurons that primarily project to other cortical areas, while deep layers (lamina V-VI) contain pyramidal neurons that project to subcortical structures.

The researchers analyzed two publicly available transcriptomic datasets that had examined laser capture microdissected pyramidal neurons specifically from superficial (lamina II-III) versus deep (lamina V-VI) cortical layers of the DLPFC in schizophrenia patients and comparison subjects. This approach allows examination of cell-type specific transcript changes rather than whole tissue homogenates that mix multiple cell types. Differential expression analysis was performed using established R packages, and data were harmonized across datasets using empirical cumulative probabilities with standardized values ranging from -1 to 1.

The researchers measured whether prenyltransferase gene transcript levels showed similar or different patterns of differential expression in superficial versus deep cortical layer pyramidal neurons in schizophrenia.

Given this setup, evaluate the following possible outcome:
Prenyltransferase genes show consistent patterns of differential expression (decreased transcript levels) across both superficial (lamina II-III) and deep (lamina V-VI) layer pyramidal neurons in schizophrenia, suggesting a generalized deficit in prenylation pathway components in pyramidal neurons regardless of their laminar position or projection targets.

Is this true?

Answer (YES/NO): NO